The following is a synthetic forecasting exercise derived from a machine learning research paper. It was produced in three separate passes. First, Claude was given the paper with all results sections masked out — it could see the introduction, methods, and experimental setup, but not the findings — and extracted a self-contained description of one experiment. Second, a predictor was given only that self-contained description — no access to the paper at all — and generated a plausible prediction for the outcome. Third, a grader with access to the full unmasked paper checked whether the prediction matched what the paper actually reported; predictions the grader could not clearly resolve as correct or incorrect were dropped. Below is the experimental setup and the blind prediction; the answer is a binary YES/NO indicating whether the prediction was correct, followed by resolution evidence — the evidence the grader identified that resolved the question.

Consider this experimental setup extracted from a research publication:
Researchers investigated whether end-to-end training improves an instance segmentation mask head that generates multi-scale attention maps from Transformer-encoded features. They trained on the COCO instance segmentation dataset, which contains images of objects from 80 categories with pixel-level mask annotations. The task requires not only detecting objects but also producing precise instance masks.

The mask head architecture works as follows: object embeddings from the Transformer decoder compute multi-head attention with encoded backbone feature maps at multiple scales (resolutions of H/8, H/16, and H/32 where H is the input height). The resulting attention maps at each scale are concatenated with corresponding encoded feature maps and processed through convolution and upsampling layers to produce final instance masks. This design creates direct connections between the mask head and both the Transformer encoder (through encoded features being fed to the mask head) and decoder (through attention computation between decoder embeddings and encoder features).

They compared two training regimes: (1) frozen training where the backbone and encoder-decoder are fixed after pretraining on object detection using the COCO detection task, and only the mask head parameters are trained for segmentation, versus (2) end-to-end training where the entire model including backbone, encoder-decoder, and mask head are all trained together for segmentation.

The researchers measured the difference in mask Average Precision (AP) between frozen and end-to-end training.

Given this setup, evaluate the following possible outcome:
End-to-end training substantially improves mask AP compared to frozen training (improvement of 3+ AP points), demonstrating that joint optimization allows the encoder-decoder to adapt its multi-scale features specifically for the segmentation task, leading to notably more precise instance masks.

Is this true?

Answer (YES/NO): YES